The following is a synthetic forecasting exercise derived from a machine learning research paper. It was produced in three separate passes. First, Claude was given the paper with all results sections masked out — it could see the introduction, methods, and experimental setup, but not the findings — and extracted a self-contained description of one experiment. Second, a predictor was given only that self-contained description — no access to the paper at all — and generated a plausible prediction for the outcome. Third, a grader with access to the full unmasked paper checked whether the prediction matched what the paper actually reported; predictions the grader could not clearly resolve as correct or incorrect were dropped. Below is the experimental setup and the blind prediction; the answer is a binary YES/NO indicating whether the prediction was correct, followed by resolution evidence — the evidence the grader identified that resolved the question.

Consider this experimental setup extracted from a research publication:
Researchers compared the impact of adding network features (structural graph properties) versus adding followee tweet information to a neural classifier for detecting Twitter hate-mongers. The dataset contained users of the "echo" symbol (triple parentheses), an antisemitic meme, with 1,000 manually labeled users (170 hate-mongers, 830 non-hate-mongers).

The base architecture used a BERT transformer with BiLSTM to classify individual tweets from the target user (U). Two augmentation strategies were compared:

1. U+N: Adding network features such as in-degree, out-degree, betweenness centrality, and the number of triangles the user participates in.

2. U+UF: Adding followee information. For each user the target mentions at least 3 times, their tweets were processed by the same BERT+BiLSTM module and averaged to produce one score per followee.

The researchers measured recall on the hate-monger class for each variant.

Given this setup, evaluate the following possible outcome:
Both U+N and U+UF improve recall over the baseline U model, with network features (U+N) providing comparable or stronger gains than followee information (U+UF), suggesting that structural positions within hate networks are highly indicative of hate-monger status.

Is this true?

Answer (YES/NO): YES